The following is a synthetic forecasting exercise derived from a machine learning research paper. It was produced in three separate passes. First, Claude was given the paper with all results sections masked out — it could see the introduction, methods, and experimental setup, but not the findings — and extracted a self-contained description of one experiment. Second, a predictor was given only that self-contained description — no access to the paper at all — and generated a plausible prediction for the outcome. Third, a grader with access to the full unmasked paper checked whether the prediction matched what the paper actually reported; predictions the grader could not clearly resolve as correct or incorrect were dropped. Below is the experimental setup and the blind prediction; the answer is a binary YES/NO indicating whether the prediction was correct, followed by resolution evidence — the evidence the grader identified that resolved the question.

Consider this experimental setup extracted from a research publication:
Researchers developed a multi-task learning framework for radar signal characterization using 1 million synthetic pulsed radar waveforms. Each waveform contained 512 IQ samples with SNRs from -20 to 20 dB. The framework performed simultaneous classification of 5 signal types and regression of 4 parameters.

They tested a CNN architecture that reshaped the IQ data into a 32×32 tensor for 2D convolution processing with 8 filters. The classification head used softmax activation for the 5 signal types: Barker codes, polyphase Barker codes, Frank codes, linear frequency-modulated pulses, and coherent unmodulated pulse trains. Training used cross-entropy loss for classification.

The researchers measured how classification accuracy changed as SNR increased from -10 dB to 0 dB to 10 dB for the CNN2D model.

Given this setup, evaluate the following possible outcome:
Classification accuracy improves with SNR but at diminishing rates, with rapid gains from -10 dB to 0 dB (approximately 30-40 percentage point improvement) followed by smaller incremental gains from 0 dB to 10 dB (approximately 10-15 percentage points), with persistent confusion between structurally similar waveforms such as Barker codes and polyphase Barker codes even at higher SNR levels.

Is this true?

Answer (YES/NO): NO